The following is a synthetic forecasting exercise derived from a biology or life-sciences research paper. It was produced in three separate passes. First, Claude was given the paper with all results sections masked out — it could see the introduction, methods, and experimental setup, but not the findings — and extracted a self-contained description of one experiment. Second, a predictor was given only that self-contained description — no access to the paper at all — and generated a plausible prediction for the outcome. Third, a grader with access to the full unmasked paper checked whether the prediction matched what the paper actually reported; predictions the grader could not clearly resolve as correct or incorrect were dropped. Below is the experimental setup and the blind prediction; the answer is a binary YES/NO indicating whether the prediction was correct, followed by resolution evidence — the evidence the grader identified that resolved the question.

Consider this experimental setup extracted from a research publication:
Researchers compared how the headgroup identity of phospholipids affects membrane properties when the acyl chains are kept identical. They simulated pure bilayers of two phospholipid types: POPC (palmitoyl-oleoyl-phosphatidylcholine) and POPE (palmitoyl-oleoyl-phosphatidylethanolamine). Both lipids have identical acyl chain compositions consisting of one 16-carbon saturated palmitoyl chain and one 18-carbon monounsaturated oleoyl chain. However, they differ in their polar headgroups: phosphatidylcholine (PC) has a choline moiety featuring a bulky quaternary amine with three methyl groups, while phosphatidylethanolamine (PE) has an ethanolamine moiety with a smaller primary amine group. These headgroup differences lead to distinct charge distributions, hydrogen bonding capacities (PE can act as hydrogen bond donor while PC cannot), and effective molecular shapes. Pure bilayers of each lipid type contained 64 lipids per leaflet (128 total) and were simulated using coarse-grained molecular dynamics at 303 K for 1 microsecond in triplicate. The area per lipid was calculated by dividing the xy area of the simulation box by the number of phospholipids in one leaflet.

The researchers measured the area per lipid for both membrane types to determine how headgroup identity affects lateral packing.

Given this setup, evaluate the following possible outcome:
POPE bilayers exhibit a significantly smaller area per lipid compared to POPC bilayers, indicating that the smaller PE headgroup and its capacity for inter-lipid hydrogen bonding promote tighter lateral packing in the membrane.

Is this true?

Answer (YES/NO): YES